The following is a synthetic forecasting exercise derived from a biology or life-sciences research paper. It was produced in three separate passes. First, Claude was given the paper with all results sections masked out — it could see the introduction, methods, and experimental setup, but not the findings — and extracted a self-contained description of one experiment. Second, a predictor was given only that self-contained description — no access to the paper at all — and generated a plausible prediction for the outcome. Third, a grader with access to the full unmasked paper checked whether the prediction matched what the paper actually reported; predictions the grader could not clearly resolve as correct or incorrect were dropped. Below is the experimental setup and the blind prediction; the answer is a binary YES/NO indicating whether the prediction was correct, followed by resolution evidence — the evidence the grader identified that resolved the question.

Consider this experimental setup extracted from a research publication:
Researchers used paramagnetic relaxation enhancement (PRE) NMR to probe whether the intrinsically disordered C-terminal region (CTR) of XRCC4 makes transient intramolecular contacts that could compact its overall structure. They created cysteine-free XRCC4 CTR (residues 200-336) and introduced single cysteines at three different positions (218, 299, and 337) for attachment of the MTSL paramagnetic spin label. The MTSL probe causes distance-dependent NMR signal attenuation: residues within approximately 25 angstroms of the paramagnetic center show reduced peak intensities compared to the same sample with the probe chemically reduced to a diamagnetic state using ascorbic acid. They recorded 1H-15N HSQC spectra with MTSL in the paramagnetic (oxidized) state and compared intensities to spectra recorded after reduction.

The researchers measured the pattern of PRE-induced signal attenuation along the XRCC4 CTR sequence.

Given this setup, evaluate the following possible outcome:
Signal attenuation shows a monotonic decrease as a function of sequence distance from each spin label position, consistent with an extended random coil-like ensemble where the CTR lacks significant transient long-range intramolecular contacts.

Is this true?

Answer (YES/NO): NO